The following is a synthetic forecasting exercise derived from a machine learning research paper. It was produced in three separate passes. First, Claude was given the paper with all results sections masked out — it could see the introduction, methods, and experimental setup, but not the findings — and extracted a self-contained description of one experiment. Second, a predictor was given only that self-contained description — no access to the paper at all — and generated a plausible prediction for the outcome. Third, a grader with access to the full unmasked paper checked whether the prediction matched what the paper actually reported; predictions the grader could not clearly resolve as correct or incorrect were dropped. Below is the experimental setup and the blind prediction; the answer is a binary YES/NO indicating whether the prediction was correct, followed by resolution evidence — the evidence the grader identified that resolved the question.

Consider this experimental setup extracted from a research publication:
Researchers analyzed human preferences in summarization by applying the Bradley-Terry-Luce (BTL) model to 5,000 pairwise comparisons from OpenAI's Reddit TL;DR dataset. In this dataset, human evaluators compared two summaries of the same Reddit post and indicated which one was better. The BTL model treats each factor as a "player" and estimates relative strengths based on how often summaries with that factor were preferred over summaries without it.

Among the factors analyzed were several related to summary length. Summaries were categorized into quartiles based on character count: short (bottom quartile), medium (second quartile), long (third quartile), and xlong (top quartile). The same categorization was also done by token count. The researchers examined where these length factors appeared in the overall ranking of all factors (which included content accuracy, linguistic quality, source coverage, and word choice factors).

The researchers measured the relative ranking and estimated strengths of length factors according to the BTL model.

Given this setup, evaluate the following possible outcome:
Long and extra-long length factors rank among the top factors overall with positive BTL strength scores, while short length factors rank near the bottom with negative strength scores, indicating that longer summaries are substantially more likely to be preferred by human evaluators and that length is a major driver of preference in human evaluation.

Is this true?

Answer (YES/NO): NO